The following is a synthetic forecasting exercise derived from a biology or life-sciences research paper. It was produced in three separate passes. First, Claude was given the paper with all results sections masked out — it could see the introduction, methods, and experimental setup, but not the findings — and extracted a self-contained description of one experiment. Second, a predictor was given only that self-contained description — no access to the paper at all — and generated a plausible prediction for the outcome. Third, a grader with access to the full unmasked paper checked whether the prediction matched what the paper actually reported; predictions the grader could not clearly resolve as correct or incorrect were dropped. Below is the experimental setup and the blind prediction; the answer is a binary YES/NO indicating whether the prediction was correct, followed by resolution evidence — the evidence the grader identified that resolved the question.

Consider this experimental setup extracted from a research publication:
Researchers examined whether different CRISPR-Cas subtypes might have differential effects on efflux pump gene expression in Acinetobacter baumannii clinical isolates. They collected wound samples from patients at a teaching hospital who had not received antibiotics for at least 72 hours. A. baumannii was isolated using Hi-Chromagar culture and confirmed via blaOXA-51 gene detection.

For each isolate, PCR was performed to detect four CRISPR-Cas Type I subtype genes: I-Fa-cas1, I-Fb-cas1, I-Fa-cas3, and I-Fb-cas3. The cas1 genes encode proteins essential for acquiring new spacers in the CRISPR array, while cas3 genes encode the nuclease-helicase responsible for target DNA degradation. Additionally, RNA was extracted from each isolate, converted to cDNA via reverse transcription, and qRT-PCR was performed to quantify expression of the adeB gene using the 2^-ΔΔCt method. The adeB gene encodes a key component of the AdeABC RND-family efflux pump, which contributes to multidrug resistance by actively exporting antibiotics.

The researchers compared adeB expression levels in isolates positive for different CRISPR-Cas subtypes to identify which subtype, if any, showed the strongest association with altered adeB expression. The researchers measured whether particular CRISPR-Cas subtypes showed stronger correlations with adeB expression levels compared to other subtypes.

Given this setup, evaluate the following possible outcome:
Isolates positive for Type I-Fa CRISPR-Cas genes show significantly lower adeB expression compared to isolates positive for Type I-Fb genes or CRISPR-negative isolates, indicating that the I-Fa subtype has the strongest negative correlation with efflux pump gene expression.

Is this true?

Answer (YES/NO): NO